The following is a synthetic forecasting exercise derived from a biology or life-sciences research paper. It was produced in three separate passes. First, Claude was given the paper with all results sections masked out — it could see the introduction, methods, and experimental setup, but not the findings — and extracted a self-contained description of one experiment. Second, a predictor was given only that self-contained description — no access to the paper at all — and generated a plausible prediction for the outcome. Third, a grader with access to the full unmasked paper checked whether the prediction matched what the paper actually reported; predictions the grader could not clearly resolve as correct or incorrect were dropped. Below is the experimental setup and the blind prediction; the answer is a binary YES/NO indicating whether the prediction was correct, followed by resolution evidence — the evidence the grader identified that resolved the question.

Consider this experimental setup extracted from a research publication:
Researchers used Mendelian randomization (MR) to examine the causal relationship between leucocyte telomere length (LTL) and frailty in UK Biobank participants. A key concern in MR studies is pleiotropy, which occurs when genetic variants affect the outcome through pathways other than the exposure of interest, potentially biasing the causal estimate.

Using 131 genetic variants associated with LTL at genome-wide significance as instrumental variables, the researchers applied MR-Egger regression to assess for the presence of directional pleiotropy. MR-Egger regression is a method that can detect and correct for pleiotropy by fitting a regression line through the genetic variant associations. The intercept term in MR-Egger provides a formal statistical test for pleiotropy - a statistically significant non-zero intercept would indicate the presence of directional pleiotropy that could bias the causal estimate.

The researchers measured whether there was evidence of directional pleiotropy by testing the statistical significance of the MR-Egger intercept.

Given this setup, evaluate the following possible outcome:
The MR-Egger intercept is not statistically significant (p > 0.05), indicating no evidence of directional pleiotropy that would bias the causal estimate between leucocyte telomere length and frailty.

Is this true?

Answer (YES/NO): YES